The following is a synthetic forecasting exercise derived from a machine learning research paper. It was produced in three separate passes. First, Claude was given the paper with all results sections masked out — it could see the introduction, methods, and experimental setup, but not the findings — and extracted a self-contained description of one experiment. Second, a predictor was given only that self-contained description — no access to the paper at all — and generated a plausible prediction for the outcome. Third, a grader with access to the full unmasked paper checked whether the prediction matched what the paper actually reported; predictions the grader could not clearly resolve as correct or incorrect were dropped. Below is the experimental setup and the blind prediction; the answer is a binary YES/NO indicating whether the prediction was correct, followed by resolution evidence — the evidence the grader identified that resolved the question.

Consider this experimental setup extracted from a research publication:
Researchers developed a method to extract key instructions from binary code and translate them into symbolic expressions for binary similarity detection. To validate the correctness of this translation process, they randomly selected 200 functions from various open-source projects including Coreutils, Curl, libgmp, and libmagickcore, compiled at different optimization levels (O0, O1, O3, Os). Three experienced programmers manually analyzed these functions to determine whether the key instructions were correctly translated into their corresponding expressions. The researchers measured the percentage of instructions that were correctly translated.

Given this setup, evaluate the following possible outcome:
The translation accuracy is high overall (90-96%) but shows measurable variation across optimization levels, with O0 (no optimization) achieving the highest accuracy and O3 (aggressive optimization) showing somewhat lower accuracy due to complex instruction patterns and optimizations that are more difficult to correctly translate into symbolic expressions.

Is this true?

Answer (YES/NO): NO